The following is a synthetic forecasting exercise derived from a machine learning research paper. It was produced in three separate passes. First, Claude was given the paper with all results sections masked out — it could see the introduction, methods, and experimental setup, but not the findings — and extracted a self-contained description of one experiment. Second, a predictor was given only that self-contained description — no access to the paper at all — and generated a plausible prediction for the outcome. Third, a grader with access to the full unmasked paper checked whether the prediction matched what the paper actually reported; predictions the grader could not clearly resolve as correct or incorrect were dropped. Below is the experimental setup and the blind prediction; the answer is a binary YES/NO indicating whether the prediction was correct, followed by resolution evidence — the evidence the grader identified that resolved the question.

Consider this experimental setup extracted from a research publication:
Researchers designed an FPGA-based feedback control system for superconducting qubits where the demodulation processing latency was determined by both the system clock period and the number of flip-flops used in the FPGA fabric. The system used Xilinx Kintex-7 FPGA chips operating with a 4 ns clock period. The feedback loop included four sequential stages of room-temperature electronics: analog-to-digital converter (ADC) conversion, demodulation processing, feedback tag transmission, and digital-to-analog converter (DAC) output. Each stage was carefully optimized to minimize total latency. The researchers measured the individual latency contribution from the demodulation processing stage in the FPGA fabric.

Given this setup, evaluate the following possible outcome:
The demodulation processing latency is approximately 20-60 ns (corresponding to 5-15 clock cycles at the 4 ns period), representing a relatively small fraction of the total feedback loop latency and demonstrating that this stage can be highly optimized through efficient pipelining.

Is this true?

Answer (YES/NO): YES